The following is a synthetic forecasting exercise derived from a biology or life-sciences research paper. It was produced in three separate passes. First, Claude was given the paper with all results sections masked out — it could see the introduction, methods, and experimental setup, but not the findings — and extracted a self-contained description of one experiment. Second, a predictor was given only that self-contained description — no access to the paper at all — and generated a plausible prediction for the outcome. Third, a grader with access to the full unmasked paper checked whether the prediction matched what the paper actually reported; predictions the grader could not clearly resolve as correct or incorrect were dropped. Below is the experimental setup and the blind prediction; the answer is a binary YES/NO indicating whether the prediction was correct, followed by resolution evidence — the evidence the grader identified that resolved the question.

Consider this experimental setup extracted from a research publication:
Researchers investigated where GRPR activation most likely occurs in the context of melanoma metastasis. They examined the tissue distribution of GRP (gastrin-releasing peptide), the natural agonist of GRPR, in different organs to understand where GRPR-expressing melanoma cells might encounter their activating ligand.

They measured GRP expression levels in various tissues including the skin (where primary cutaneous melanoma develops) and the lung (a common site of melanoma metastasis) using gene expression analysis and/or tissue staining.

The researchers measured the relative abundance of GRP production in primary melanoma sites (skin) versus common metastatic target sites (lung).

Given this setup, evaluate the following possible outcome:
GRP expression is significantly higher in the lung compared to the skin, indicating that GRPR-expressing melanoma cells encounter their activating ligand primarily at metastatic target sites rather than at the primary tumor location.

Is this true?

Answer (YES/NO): YES